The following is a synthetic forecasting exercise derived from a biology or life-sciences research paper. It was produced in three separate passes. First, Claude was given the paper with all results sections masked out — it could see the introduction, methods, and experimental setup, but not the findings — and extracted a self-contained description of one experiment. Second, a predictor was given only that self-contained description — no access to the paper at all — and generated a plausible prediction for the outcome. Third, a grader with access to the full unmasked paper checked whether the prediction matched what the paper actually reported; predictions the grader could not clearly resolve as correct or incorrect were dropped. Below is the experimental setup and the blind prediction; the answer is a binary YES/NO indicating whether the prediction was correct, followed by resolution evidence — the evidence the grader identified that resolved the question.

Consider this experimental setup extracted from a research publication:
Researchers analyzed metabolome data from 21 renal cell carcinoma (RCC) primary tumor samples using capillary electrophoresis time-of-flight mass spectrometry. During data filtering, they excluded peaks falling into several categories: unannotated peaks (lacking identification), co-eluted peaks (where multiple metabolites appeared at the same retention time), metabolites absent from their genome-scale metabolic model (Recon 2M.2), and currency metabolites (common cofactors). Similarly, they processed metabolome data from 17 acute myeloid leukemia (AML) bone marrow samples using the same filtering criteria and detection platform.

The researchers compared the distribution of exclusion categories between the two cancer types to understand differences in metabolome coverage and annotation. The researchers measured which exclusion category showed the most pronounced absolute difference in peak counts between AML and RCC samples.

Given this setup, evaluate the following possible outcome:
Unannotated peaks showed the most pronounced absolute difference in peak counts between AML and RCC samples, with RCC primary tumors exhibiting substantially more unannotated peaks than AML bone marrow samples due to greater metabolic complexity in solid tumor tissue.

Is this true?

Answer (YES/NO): NO